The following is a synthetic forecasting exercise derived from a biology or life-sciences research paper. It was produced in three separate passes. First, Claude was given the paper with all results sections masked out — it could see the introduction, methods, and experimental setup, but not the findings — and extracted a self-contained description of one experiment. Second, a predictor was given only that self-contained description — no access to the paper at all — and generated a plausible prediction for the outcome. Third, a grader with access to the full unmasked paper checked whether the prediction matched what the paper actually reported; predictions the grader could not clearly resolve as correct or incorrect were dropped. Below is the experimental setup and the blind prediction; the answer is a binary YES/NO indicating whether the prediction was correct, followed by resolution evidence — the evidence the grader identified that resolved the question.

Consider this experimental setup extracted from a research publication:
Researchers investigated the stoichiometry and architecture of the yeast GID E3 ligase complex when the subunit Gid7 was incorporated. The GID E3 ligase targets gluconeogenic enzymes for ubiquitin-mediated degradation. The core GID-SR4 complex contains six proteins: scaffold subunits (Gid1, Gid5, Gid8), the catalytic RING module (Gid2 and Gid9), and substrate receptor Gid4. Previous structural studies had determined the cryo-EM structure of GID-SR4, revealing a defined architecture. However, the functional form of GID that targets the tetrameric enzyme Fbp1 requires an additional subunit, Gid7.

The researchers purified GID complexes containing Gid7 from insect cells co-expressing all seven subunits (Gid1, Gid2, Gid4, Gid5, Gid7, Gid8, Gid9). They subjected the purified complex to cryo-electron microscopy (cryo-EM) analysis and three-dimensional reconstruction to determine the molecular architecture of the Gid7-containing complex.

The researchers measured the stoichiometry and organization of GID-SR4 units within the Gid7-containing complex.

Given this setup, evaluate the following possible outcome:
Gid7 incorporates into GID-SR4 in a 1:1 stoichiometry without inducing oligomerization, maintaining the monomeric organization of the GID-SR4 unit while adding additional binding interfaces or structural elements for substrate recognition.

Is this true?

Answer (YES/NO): NO